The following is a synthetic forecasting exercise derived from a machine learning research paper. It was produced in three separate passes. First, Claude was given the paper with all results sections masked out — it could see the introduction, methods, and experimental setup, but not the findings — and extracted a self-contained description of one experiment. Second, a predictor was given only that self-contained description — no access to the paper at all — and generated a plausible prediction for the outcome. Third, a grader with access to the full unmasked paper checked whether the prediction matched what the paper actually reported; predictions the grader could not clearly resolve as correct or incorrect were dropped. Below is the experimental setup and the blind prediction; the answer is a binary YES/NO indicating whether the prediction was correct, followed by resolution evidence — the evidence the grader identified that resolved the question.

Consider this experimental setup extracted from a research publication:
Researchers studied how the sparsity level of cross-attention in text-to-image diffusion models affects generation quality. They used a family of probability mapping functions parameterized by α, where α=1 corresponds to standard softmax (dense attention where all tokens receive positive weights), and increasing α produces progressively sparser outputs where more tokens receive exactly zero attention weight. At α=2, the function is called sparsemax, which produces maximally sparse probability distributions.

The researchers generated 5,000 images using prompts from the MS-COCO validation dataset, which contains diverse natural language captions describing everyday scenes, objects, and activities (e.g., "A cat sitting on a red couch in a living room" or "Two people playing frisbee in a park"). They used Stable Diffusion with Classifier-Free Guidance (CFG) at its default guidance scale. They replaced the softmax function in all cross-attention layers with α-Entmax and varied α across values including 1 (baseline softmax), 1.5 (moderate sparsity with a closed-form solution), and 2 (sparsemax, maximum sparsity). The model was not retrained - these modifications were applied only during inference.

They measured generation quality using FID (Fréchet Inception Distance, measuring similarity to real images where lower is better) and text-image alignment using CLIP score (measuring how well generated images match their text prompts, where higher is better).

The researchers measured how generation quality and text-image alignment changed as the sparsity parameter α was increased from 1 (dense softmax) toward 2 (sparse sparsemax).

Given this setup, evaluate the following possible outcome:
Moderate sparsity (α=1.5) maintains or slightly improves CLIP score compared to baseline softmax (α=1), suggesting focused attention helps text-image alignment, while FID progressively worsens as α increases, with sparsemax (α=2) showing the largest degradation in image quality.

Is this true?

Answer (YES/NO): NO